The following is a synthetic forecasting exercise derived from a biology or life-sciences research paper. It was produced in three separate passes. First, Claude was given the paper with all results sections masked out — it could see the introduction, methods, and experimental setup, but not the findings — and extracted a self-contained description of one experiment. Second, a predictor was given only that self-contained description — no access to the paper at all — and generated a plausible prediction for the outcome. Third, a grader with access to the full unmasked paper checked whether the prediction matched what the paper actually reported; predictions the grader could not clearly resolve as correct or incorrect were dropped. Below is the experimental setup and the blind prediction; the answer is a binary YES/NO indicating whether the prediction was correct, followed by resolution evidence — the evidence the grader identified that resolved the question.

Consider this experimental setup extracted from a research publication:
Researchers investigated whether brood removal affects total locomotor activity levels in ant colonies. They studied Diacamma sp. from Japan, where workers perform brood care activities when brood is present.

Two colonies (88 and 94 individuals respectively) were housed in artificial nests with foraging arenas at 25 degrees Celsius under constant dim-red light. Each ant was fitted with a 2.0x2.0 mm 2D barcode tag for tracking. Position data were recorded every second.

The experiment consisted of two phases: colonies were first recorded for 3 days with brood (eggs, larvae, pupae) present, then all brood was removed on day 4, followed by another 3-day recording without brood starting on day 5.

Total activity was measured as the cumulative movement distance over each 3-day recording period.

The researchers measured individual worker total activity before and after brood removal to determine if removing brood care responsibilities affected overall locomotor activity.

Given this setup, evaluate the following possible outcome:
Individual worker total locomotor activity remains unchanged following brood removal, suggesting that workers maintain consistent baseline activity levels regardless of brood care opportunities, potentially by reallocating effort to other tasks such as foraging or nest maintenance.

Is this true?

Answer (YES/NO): NO